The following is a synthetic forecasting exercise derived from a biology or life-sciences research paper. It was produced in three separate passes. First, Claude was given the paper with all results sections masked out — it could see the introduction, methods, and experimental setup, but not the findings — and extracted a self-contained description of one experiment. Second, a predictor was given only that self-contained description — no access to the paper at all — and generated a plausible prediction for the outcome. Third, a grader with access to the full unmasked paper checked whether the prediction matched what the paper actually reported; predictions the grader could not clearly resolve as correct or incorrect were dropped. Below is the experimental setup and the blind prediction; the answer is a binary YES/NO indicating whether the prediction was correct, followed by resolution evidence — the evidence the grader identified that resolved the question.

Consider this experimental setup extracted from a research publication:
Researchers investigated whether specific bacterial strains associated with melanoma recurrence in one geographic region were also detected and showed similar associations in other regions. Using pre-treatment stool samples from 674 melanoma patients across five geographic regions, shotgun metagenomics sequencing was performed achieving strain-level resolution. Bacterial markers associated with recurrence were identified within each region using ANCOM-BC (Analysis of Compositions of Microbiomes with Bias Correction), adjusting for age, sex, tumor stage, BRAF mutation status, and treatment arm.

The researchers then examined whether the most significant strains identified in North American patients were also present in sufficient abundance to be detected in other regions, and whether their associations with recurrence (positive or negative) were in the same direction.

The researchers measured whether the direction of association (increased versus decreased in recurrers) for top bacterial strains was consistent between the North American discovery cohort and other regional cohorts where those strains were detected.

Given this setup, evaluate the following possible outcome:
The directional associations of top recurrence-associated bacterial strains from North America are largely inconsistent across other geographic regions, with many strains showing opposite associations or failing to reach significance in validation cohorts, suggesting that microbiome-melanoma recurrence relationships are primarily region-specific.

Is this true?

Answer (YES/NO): NO